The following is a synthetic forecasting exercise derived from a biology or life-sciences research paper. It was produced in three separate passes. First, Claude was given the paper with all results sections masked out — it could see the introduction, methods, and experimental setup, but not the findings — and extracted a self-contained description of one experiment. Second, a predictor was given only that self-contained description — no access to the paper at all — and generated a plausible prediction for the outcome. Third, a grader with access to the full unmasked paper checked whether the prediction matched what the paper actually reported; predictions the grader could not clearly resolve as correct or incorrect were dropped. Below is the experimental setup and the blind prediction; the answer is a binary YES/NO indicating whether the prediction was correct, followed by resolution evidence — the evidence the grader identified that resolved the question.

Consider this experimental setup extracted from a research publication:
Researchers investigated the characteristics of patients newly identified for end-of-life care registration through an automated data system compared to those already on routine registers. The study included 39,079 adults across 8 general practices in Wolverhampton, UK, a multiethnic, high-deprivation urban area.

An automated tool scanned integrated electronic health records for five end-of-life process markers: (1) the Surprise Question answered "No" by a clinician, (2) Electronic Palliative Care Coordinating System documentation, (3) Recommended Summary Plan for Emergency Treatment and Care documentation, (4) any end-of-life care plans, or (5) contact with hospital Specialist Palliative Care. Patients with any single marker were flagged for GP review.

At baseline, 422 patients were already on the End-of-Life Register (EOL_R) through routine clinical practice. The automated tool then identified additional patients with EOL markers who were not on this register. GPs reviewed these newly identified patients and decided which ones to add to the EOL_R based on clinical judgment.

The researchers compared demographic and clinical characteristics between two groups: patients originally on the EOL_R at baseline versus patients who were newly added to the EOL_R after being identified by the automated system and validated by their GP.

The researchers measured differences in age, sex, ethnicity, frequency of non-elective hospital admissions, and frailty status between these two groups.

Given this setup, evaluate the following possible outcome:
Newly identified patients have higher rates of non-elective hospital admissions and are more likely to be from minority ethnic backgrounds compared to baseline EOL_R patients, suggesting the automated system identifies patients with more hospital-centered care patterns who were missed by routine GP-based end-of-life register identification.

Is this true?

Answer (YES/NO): NO